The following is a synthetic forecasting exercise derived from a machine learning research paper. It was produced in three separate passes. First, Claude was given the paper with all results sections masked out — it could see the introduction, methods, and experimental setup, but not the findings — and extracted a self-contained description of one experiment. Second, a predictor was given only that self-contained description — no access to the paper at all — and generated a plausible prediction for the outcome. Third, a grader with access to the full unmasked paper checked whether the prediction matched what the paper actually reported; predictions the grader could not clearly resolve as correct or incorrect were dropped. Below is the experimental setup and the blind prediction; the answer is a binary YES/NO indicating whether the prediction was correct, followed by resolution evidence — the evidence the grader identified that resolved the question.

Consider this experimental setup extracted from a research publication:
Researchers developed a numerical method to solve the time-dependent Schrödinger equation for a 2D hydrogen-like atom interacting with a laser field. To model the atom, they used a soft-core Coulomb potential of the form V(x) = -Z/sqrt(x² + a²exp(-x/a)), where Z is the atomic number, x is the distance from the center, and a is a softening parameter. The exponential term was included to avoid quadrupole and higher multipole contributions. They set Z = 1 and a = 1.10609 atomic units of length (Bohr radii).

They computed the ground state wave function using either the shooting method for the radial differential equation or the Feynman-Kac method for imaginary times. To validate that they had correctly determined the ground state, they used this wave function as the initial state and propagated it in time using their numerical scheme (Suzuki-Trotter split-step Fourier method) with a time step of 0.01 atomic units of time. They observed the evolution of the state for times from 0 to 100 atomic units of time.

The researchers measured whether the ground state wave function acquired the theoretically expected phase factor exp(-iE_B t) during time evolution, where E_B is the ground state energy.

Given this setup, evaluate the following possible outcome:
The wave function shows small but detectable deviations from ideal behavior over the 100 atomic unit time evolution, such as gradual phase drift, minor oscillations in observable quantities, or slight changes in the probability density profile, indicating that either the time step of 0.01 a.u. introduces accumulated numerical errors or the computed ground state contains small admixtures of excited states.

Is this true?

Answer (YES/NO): NO